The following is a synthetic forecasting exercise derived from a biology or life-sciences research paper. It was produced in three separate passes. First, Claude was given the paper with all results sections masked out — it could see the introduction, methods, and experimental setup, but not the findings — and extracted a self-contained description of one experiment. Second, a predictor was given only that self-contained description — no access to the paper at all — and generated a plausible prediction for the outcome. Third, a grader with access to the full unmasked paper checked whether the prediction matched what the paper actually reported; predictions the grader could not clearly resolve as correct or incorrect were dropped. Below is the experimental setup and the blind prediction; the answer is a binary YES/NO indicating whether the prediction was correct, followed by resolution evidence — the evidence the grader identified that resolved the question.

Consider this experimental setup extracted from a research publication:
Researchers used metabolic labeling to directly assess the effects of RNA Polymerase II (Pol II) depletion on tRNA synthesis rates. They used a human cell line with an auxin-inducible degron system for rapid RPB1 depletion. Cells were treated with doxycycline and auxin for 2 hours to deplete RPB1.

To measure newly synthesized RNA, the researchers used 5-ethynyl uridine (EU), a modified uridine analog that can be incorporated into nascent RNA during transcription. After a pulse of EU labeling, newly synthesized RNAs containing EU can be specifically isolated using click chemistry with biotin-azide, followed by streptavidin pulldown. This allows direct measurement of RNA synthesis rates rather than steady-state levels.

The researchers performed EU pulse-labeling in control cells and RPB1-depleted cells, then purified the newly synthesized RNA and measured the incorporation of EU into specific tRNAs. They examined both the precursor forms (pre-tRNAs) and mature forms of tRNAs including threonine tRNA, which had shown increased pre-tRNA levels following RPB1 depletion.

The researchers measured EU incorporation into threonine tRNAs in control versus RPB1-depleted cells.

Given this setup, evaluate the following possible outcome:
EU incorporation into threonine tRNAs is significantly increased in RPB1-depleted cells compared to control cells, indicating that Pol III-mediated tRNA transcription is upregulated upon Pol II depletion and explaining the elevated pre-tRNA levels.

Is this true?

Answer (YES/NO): YES